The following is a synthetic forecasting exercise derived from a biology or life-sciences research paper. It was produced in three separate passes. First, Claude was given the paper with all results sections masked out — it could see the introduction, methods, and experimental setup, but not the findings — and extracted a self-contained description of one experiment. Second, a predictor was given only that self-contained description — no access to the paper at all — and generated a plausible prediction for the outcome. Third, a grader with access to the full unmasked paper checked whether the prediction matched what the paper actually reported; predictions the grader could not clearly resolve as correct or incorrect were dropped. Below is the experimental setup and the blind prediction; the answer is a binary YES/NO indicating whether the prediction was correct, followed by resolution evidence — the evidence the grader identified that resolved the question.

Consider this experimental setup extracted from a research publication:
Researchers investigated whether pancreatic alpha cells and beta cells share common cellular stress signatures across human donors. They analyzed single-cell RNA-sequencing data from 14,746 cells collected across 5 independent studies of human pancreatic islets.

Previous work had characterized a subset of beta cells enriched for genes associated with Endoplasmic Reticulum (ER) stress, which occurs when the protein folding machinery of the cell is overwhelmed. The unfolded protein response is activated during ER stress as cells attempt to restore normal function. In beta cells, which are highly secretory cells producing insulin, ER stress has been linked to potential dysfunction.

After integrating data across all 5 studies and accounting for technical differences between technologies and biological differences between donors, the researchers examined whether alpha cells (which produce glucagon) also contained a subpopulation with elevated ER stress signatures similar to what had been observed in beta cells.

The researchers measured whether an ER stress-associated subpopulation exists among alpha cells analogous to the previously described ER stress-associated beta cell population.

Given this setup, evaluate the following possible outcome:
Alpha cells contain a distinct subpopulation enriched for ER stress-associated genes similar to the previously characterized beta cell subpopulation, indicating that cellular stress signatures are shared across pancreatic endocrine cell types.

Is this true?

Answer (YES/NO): YES